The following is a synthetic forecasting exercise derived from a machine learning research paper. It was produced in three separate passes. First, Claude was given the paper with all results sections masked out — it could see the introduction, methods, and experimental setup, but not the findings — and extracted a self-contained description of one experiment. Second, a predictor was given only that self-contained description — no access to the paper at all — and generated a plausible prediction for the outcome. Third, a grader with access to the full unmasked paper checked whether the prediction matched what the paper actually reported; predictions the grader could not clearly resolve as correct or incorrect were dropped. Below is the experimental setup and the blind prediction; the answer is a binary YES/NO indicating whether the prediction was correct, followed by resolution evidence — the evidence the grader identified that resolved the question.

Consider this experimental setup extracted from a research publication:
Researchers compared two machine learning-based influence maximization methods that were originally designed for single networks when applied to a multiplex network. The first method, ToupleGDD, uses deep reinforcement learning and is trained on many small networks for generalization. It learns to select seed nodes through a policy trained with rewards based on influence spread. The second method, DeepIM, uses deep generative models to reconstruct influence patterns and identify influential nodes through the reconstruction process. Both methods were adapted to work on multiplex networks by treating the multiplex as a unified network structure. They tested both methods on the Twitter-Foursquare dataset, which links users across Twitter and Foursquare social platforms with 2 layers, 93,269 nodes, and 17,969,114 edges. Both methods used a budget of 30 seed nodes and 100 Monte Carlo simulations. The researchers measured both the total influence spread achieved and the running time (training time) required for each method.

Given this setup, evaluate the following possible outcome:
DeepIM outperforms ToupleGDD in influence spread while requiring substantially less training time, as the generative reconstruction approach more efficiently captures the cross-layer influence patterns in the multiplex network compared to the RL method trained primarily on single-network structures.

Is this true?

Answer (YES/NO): YES